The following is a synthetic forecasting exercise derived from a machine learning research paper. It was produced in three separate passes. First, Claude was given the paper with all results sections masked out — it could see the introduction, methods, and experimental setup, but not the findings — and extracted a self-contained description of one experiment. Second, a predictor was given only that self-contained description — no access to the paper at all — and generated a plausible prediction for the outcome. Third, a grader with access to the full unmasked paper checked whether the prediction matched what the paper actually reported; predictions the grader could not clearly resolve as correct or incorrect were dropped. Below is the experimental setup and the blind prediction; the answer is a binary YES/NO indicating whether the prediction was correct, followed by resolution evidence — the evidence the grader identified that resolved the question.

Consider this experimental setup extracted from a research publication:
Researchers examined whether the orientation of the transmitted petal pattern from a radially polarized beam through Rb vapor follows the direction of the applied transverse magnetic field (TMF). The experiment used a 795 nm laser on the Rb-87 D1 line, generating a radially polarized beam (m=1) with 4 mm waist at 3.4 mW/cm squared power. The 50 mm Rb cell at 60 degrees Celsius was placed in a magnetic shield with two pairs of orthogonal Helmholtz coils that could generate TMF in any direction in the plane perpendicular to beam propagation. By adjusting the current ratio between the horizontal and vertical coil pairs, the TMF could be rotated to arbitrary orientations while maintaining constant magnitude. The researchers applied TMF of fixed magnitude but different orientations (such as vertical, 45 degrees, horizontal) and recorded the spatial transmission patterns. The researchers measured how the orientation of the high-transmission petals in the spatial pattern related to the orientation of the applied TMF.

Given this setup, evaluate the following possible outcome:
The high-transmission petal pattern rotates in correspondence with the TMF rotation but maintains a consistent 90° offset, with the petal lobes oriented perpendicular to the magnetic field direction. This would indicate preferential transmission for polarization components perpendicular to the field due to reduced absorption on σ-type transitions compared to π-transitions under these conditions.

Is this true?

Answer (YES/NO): NO